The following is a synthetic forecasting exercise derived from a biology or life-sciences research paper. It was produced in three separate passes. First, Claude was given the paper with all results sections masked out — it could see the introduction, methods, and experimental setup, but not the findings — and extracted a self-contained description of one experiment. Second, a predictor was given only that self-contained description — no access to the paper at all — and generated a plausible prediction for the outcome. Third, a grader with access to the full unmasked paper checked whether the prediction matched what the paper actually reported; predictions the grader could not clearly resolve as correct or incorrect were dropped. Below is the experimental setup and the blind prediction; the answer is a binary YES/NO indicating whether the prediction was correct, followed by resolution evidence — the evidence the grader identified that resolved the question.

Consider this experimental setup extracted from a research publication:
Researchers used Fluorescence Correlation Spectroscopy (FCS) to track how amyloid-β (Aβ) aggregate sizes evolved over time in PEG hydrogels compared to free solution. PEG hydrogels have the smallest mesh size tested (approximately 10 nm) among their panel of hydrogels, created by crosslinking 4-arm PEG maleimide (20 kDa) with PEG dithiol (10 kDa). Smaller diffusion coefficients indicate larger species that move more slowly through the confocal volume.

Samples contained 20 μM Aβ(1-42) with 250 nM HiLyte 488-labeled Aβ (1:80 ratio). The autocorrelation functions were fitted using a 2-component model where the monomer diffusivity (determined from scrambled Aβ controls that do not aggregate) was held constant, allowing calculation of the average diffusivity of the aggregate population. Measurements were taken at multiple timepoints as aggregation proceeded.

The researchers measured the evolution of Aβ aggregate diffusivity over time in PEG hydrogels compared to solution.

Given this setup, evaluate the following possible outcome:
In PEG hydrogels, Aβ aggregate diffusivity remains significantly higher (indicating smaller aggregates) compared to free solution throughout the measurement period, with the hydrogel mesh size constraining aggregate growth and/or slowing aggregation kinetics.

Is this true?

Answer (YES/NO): NO